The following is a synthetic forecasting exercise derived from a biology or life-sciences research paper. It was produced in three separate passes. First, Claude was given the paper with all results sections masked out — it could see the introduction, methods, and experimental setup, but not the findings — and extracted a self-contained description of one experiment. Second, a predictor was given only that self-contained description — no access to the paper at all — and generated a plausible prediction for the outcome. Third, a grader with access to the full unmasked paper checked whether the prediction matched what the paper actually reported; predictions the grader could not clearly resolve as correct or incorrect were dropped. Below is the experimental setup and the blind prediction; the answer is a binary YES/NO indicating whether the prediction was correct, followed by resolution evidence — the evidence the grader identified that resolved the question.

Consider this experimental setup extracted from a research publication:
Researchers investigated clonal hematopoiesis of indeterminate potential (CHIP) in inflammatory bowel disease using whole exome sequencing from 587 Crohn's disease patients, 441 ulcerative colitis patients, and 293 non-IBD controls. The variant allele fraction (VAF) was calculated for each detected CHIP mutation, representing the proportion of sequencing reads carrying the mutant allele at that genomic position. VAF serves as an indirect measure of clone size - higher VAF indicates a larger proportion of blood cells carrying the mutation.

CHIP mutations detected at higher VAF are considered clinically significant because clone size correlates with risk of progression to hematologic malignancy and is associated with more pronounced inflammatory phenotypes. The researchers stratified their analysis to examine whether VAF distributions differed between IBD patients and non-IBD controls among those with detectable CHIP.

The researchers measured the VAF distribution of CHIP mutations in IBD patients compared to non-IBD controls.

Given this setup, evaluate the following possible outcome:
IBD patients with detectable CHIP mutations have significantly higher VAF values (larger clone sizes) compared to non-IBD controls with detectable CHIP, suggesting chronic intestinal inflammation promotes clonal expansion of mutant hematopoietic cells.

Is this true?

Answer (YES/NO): NO